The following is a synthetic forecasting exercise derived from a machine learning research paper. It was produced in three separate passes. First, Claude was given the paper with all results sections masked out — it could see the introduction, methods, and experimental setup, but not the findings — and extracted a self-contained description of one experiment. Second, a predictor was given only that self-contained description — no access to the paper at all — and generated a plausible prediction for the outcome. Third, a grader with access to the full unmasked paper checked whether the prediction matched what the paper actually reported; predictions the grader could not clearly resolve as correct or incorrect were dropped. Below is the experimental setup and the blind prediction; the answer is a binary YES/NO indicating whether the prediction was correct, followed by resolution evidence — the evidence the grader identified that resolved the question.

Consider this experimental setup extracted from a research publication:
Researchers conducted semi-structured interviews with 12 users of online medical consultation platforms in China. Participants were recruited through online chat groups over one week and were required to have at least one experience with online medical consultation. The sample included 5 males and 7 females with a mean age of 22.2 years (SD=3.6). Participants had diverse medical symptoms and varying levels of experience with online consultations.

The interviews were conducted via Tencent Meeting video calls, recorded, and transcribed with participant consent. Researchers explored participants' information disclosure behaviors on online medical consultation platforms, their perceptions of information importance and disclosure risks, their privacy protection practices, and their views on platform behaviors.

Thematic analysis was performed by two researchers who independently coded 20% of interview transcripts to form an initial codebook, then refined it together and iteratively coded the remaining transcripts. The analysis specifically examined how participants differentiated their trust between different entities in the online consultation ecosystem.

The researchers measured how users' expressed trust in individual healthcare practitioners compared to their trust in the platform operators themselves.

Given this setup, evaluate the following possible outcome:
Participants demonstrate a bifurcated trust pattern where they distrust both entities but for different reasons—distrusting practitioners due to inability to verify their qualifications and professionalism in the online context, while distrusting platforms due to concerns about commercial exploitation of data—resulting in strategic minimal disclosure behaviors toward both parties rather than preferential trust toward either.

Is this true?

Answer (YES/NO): NO